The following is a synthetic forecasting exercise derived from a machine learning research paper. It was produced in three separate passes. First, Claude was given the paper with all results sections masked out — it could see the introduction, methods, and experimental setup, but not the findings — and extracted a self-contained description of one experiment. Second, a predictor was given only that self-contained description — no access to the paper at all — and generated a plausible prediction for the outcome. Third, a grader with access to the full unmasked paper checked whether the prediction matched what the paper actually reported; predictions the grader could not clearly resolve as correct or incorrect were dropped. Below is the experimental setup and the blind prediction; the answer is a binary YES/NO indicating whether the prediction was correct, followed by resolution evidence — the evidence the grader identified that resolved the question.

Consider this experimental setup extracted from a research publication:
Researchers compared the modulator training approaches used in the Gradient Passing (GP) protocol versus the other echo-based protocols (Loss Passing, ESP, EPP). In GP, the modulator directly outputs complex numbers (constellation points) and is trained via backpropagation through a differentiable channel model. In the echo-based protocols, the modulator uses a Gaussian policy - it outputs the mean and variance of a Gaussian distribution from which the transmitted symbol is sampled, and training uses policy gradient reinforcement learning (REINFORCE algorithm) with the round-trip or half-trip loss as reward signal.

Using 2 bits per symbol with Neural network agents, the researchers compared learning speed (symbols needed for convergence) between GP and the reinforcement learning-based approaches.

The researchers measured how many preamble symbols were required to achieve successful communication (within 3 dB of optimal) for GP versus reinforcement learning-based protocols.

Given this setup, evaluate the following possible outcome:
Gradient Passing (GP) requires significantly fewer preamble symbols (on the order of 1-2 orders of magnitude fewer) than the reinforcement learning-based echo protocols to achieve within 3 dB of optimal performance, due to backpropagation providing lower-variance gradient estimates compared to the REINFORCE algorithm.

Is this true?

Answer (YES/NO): YES